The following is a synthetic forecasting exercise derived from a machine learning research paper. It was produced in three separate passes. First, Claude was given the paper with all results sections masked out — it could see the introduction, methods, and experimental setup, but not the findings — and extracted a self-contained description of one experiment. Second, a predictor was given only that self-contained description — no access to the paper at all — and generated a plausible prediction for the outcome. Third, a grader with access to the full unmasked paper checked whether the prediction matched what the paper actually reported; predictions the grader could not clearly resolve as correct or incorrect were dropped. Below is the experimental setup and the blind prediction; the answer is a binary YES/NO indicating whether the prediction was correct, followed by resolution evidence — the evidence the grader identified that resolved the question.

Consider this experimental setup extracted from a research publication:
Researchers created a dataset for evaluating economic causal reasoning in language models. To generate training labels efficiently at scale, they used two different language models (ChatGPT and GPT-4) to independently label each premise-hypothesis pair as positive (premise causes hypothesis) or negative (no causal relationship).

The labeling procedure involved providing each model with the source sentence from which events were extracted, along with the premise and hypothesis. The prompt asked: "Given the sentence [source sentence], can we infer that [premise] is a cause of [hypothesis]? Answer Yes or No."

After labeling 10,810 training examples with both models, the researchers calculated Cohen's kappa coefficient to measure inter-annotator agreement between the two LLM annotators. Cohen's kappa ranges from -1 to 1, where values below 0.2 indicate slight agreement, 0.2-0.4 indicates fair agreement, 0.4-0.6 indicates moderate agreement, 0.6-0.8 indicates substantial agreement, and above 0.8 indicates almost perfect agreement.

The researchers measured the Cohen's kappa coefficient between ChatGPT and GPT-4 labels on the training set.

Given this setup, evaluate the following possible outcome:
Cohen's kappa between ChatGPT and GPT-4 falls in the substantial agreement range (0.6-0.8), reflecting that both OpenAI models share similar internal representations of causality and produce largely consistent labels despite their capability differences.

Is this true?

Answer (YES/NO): YES